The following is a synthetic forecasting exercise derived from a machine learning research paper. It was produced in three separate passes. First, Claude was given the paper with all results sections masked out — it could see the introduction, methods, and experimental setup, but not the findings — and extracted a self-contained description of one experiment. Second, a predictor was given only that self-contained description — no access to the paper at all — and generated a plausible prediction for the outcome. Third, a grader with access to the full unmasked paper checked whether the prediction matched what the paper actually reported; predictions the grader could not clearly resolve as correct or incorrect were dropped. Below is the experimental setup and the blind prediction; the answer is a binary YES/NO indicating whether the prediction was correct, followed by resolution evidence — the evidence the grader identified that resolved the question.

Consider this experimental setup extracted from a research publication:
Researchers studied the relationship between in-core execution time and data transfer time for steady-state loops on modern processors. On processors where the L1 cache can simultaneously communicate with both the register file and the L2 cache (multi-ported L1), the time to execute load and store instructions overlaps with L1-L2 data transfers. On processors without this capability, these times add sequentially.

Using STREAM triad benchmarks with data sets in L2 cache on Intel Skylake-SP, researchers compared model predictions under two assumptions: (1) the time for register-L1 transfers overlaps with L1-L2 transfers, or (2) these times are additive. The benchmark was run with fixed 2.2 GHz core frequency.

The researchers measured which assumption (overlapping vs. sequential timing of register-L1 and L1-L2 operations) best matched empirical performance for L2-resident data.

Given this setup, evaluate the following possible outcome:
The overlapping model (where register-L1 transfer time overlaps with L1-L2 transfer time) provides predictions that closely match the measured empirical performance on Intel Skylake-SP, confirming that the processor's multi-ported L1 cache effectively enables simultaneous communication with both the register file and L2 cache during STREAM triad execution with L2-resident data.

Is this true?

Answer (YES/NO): NO